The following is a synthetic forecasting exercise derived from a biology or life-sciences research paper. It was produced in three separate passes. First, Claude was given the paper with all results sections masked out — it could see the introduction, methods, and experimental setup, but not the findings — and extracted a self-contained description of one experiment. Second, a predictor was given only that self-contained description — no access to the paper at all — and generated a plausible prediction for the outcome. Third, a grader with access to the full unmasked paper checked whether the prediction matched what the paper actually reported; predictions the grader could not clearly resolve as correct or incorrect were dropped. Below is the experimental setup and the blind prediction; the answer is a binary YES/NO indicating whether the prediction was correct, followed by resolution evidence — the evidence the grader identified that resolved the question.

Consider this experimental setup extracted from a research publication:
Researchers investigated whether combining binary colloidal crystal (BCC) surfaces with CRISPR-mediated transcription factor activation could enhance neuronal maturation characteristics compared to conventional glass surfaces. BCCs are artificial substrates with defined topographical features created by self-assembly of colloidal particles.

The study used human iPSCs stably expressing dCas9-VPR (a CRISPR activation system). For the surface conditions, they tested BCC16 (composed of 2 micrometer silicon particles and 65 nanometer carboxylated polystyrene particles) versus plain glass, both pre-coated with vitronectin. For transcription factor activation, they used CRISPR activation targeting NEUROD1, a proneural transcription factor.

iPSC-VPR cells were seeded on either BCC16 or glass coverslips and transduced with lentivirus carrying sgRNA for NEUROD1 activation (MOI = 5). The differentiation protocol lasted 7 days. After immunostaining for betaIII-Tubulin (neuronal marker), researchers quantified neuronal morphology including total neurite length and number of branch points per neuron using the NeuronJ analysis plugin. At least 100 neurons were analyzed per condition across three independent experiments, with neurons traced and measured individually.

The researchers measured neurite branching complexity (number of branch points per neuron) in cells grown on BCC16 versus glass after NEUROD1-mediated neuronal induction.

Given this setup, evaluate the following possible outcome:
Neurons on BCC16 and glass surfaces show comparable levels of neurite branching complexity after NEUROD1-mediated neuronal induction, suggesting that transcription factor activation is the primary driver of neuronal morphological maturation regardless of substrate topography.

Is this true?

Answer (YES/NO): YES